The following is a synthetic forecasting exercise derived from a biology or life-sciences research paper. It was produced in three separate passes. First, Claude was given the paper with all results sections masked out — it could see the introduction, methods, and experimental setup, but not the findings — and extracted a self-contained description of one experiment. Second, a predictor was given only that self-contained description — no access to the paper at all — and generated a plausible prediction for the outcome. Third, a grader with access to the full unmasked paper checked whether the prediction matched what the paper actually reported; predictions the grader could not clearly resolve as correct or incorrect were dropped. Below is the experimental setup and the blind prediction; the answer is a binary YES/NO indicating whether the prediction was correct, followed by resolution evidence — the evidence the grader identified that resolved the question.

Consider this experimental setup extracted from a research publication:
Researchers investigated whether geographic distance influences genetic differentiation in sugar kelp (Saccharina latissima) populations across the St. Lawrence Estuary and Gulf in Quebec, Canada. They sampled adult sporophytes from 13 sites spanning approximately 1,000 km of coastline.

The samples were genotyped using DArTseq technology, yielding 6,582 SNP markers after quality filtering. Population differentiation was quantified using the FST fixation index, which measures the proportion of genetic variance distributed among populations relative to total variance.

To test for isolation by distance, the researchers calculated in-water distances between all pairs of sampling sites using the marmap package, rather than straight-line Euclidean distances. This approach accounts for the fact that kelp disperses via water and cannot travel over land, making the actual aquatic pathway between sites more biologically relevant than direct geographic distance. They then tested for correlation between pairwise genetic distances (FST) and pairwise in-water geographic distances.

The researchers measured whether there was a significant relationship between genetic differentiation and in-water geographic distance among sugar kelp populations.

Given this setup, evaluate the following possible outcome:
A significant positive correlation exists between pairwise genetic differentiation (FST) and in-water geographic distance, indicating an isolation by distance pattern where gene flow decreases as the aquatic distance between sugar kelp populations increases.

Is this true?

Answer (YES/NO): YES